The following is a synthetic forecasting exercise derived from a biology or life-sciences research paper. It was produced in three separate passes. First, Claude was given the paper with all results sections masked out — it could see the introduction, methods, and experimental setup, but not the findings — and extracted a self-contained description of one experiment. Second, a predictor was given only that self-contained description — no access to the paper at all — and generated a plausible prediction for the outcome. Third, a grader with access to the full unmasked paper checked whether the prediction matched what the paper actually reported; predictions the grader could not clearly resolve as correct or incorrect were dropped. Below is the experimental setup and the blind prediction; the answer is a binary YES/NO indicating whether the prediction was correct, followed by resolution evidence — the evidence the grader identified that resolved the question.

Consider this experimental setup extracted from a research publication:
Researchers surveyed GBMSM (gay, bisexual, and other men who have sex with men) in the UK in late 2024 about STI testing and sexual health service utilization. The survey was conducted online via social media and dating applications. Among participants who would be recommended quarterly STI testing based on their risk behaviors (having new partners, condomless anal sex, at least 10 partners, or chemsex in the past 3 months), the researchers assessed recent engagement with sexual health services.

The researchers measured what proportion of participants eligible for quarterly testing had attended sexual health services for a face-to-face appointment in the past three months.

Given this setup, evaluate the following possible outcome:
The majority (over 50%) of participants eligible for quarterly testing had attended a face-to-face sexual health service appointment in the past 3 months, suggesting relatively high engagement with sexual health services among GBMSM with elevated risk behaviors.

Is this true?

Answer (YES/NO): NO